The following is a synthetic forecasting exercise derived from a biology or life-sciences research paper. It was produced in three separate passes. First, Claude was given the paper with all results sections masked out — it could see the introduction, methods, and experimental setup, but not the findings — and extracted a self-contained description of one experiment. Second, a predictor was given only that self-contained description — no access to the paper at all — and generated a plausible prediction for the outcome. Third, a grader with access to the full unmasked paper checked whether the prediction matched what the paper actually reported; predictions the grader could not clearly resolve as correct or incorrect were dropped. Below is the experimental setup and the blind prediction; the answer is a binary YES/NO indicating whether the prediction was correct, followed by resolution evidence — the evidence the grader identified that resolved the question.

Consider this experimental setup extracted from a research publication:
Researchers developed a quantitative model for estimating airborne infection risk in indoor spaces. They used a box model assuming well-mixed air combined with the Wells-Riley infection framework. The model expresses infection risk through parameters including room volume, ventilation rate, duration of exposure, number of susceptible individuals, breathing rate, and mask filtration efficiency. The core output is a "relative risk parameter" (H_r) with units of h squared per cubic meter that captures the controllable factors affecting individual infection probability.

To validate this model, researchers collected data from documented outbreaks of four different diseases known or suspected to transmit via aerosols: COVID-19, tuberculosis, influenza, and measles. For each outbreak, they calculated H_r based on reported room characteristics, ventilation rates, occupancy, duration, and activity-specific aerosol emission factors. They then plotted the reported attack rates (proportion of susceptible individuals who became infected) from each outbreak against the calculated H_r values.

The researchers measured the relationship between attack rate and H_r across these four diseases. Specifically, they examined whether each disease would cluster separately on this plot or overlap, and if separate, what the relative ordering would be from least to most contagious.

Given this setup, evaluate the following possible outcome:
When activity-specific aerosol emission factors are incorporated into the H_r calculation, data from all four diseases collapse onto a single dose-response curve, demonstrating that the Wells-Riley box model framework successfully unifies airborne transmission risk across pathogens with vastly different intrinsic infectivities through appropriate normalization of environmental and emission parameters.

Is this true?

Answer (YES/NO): NO